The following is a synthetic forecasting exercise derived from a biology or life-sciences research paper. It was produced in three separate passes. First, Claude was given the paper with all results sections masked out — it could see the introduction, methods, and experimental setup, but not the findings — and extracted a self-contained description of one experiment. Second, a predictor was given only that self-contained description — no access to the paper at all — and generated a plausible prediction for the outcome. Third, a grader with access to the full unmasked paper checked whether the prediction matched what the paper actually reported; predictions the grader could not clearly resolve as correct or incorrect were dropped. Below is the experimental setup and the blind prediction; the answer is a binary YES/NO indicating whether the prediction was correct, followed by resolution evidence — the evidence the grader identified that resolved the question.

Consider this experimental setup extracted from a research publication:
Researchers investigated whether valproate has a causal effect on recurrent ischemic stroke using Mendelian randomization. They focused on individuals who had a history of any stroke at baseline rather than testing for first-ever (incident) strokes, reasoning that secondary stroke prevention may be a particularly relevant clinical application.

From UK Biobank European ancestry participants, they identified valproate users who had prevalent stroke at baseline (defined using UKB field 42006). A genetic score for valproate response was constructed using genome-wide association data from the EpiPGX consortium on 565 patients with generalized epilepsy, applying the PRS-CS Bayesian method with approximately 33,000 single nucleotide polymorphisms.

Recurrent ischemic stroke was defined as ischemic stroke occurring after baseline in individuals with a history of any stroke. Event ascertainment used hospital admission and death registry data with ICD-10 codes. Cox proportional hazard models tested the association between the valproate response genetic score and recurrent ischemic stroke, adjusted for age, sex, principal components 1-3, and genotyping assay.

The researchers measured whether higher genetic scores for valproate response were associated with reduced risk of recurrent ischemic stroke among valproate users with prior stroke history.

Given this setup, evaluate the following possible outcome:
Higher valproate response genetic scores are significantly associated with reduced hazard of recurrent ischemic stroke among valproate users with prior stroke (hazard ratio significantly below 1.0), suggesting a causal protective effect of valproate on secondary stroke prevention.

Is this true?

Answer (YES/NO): YES